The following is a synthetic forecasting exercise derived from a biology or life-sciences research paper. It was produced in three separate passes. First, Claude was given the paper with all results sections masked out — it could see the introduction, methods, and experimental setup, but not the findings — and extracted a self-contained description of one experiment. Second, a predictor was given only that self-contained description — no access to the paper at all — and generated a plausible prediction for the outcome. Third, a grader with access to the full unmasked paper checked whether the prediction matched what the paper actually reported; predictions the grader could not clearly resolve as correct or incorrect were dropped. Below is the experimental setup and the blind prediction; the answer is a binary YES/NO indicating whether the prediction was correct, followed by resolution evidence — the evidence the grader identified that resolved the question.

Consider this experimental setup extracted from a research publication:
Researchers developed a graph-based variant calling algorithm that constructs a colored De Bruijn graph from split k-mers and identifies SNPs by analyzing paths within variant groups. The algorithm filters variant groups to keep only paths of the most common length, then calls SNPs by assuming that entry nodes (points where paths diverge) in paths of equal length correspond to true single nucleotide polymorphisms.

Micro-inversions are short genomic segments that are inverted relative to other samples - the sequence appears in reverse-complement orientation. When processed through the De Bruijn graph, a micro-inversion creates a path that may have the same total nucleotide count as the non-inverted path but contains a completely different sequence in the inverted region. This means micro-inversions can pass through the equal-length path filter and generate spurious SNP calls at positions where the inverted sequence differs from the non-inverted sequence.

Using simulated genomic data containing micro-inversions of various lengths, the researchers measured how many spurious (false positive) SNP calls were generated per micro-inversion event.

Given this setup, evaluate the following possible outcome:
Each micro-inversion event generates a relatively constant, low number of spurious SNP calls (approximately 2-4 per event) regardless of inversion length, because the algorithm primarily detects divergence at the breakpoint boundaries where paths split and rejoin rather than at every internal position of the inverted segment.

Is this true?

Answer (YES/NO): YES